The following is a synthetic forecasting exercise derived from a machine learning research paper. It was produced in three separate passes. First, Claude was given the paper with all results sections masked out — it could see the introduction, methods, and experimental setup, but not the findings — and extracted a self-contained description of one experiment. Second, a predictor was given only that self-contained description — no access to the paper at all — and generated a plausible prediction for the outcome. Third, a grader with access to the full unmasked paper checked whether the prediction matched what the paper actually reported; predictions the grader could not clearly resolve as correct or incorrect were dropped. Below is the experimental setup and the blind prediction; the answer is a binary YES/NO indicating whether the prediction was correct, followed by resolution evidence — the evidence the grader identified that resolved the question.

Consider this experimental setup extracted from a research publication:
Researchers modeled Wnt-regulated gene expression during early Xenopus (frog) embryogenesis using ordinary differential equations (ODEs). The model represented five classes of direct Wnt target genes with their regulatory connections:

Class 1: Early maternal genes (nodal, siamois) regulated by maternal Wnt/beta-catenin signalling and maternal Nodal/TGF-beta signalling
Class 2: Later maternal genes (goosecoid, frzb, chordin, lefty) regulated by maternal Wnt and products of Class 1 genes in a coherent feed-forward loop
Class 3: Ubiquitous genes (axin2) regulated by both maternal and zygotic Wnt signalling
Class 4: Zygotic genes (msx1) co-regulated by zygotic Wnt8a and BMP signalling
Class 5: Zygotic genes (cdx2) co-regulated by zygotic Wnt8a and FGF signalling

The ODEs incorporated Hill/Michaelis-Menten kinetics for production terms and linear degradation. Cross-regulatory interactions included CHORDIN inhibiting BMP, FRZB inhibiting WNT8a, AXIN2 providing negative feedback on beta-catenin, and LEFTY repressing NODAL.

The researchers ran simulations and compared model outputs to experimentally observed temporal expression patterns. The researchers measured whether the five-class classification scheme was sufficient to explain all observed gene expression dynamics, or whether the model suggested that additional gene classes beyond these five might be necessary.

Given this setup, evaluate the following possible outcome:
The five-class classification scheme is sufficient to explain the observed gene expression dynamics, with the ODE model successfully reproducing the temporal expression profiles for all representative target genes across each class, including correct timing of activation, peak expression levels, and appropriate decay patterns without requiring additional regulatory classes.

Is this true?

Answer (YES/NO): NO